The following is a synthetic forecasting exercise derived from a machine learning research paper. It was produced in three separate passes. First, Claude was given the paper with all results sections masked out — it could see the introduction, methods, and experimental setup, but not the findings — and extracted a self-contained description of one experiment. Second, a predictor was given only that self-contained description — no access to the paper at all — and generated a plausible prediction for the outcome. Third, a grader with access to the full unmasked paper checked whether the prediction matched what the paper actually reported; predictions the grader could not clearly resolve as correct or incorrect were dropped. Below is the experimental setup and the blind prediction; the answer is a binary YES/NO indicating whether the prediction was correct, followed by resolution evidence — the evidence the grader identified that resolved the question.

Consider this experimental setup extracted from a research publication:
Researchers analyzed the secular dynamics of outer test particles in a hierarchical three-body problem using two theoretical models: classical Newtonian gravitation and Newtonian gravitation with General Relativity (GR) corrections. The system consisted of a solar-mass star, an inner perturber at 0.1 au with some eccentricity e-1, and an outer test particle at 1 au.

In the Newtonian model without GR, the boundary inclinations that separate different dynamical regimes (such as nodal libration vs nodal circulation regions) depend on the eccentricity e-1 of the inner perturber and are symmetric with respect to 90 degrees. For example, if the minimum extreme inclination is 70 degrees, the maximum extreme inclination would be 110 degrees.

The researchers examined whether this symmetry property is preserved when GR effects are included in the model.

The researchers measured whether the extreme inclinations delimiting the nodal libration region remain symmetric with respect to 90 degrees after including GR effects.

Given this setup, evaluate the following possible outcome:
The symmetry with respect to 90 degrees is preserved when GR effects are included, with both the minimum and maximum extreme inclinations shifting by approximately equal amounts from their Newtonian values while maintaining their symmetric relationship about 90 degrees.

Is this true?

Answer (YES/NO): NO